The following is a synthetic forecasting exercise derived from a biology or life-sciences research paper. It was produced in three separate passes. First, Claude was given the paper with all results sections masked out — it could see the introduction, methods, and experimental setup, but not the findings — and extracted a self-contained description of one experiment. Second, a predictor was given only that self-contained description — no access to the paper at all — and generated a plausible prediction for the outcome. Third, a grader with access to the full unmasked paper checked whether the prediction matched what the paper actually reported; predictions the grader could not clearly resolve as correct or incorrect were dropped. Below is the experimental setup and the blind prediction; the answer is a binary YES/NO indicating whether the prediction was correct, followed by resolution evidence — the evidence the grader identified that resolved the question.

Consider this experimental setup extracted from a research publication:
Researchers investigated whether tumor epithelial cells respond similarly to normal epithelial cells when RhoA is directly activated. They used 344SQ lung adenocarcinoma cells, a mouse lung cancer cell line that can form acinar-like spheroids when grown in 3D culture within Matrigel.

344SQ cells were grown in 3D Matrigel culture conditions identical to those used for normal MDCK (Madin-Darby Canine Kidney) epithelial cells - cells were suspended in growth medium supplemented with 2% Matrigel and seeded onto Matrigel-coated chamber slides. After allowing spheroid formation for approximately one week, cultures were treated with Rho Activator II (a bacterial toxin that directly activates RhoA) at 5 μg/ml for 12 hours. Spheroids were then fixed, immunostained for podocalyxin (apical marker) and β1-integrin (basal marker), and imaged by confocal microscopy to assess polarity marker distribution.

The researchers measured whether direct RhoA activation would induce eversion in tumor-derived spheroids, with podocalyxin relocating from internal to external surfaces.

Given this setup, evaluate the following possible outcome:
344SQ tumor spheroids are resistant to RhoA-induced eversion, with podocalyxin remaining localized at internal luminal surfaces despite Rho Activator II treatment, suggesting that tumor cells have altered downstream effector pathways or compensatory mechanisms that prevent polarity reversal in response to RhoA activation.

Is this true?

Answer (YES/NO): NO